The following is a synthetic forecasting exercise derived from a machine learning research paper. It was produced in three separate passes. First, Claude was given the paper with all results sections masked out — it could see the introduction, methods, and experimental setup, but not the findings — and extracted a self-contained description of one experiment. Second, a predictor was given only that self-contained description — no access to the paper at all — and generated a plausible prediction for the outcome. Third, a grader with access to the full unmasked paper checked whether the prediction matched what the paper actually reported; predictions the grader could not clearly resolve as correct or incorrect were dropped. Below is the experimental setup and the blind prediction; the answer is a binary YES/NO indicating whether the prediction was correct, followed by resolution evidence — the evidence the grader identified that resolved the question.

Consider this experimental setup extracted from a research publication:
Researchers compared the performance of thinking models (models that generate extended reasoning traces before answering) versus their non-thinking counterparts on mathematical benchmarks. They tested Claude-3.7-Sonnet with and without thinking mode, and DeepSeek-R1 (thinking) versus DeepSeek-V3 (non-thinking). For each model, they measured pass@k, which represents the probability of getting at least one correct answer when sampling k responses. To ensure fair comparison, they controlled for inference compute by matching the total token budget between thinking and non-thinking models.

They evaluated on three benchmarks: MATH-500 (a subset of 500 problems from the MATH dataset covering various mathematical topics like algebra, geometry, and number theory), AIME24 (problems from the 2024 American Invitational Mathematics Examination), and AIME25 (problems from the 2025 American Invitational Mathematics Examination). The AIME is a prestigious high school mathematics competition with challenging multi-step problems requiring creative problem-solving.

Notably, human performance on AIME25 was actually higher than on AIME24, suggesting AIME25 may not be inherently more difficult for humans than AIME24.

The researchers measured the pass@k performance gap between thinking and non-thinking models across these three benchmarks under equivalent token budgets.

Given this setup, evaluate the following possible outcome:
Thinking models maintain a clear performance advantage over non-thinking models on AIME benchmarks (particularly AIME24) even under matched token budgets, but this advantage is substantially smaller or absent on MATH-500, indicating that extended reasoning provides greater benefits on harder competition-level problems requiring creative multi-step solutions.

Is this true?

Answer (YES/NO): NO